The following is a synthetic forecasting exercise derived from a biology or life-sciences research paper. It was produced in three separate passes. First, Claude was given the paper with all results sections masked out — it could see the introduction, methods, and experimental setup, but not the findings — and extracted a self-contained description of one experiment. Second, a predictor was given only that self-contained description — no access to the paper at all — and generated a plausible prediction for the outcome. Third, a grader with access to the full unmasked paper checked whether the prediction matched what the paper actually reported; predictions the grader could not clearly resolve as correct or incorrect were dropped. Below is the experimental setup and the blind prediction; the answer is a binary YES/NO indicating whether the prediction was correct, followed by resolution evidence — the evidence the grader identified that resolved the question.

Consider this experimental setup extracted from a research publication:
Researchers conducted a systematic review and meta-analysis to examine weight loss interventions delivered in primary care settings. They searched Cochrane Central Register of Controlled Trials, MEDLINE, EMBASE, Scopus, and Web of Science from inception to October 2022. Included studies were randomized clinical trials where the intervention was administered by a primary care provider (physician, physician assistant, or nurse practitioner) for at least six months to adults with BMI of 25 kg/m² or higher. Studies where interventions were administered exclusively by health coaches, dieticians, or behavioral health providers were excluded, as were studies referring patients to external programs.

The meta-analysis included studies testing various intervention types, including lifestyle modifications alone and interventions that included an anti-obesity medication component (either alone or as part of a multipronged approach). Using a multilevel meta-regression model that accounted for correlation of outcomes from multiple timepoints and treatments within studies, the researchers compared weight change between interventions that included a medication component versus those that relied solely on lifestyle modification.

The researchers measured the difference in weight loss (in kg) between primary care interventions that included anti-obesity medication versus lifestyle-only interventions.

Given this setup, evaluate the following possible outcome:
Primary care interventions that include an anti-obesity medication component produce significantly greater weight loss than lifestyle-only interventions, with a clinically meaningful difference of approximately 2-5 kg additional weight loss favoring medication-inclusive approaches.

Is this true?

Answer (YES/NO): YES